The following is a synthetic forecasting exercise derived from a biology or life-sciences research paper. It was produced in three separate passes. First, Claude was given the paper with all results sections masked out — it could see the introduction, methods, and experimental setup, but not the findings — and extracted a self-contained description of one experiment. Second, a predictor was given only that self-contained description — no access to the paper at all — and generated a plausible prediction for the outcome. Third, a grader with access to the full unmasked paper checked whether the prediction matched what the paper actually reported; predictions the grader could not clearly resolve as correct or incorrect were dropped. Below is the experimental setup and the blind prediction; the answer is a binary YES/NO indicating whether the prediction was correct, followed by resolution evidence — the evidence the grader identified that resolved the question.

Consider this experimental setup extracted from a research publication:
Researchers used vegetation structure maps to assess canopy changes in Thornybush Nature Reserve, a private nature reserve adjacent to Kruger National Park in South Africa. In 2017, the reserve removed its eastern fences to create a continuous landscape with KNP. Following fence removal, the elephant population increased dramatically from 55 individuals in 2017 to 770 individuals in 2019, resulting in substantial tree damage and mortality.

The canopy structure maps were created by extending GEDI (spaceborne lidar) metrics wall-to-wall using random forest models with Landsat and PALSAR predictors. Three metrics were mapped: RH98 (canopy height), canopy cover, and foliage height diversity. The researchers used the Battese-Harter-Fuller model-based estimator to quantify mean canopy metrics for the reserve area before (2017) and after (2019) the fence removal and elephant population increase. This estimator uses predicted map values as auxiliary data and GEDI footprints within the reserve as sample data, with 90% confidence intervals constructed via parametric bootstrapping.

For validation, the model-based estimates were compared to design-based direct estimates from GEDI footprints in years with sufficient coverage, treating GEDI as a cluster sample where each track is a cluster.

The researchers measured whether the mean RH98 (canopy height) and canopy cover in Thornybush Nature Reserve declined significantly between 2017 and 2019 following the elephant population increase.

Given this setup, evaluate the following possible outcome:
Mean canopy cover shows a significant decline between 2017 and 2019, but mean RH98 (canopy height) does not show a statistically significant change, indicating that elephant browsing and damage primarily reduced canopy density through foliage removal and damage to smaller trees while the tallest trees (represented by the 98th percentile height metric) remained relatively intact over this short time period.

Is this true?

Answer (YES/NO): NO